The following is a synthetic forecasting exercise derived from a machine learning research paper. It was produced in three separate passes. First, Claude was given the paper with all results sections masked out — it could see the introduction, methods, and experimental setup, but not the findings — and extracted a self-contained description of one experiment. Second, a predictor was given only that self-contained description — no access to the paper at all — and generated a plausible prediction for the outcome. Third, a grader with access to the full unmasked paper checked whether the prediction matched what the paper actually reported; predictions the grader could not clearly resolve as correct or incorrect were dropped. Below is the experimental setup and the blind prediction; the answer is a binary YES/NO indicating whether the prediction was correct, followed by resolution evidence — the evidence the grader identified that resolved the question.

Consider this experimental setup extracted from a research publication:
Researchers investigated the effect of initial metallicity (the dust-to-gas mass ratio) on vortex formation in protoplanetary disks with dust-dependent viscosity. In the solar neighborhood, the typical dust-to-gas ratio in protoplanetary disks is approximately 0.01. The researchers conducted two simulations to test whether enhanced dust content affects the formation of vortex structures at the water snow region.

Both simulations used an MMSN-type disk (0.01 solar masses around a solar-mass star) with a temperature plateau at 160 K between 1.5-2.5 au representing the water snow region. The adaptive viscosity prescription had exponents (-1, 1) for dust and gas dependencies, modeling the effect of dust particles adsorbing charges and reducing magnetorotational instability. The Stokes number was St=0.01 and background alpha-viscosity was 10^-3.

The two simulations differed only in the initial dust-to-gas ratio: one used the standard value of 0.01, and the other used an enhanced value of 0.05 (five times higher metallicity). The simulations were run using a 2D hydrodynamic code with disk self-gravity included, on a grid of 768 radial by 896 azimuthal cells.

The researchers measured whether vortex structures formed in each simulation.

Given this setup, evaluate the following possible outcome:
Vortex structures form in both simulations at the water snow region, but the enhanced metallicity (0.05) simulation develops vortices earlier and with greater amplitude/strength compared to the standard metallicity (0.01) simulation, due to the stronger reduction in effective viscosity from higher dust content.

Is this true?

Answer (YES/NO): NO